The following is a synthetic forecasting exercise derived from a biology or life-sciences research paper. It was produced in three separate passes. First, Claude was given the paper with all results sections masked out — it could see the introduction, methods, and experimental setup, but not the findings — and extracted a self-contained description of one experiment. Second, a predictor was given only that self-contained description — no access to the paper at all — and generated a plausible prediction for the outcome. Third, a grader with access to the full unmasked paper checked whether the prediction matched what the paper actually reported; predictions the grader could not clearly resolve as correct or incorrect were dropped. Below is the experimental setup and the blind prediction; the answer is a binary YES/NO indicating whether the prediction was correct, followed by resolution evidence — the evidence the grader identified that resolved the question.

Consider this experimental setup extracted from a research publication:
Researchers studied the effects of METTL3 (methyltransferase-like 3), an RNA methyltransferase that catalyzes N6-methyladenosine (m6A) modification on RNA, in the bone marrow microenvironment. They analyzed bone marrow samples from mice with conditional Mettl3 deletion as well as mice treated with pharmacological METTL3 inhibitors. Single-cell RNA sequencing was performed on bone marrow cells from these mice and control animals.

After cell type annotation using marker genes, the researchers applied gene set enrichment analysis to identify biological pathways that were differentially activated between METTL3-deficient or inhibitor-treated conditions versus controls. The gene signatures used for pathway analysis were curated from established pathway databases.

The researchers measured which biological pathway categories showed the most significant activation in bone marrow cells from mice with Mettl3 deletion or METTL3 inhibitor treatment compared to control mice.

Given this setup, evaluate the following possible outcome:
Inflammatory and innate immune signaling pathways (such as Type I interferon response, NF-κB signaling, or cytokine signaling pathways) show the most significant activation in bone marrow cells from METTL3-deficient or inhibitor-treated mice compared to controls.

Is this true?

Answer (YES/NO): YES